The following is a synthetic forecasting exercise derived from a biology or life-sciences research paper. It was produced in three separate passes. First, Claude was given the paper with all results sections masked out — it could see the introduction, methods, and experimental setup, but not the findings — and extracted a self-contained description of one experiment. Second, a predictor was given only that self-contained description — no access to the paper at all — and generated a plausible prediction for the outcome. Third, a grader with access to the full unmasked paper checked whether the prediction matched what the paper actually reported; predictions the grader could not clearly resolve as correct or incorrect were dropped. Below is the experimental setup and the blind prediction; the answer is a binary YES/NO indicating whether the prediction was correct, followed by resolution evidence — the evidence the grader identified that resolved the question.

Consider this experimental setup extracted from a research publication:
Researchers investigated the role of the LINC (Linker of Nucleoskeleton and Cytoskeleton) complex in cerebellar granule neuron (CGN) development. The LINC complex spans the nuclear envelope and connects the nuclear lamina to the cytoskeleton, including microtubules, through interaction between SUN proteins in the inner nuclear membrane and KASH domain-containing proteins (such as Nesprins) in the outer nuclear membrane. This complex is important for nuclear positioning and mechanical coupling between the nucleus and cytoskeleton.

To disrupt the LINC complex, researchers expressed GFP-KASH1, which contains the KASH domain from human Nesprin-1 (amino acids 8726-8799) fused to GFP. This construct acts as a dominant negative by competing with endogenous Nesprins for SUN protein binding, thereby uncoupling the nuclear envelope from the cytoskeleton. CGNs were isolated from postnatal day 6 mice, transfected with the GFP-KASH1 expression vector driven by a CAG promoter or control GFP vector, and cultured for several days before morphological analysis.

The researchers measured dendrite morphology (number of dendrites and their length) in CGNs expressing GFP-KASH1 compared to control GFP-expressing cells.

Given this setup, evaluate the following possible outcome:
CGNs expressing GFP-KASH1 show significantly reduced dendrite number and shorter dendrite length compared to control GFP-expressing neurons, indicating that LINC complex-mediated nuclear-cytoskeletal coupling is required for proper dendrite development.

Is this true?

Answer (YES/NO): NO